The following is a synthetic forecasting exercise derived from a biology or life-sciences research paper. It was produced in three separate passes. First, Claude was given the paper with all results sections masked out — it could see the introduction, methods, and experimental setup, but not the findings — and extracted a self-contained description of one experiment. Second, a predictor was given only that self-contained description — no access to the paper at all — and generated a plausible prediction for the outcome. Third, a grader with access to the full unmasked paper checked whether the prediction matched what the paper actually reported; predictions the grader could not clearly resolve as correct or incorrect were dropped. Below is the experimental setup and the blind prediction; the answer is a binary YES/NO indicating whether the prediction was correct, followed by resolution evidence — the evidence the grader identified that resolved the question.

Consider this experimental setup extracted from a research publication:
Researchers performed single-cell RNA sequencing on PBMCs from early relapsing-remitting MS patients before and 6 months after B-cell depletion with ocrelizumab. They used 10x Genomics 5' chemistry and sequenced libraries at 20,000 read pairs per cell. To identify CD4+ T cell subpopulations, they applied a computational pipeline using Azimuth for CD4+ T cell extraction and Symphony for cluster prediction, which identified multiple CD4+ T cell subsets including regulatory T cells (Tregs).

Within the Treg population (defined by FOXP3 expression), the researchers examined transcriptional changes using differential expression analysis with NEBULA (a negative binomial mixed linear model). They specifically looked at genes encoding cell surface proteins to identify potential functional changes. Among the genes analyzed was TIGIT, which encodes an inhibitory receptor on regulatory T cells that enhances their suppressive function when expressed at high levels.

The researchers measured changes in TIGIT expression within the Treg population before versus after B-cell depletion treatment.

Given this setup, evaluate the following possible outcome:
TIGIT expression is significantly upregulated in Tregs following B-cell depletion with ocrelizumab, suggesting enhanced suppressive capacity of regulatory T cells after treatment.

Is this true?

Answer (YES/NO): YES